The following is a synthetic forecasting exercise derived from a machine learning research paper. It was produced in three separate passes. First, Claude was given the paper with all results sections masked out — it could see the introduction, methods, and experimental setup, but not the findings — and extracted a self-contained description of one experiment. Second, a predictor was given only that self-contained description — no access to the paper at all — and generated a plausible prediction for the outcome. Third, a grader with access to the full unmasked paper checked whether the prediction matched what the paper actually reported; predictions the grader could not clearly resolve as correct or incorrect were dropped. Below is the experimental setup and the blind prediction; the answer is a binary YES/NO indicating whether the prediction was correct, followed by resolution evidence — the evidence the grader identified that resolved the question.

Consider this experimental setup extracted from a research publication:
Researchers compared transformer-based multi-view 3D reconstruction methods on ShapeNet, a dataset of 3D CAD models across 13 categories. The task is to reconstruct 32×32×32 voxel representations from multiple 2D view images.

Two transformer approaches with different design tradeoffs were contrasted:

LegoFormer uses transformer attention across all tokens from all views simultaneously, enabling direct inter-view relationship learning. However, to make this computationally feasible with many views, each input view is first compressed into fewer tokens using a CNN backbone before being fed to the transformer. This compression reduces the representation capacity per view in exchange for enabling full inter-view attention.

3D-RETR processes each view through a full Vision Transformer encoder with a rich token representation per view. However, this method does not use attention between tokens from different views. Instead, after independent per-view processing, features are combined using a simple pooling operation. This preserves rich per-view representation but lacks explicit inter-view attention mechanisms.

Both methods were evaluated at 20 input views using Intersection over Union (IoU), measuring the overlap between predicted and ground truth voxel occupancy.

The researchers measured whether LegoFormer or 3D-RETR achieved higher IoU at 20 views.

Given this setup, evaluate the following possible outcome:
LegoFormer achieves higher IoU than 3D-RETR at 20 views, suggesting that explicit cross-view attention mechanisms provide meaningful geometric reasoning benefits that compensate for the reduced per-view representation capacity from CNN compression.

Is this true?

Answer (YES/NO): NO